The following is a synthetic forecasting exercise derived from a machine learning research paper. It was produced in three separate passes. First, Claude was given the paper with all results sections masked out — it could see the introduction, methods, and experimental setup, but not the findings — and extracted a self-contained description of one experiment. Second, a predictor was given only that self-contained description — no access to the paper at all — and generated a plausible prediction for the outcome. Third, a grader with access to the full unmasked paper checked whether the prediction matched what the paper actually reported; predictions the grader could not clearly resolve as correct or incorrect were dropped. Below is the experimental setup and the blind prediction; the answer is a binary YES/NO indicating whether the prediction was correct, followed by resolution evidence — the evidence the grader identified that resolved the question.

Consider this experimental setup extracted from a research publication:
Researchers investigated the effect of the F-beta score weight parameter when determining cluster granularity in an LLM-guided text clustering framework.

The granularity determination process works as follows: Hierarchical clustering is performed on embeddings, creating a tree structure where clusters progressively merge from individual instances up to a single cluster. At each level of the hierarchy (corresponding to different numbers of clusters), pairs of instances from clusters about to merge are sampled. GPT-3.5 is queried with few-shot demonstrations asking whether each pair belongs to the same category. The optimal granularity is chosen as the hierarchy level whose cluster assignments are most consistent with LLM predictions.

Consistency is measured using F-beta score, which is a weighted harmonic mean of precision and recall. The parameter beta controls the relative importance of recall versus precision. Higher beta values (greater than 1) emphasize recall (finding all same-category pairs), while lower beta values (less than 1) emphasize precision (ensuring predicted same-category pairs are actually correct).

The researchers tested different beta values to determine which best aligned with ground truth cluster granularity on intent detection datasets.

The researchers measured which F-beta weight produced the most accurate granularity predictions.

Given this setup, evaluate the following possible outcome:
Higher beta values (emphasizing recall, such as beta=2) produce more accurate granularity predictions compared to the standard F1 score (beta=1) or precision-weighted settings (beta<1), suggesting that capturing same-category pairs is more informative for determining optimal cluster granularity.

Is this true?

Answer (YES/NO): NO